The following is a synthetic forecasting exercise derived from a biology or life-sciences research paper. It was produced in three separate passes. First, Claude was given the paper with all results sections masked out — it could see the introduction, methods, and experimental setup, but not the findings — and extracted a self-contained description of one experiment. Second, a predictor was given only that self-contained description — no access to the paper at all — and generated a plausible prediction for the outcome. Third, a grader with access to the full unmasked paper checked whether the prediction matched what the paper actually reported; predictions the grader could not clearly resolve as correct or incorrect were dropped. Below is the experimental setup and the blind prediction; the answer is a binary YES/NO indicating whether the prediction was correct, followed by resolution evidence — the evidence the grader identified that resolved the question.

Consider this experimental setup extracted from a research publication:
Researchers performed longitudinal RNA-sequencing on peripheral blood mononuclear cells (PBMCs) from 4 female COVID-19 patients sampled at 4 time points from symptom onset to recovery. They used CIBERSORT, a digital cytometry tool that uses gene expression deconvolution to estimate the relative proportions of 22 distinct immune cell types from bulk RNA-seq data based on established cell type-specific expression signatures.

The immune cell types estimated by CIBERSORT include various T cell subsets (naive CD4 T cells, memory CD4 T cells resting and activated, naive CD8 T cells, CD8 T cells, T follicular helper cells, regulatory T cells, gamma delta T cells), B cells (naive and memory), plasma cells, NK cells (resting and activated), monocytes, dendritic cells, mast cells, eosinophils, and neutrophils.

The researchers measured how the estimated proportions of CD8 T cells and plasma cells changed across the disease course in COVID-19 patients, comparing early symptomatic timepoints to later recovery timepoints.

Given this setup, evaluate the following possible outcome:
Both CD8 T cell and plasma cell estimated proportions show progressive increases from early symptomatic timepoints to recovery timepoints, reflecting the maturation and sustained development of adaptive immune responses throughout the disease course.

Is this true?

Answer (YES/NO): NO